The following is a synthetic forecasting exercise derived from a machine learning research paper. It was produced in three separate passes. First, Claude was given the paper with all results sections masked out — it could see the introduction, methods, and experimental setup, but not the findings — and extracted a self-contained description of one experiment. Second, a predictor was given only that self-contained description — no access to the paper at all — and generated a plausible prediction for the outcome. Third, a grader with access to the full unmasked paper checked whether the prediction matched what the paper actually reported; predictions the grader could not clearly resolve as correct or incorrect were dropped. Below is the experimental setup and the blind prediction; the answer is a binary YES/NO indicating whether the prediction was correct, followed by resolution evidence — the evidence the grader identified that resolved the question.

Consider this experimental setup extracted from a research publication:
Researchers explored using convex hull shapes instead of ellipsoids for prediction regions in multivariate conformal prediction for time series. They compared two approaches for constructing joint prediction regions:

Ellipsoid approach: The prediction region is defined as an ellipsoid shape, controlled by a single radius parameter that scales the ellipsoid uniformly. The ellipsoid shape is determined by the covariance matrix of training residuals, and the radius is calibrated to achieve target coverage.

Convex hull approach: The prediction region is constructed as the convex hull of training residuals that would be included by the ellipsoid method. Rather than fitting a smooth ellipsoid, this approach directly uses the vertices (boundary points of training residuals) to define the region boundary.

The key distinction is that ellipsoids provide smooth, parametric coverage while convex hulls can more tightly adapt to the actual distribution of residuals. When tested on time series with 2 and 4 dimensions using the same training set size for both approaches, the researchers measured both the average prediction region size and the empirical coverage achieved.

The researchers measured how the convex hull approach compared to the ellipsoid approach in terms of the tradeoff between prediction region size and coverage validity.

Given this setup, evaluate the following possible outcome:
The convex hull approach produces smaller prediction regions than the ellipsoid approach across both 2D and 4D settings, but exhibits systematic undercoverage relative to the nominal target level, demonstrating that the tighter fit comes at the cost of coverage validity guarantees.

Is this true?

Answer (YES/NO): YES